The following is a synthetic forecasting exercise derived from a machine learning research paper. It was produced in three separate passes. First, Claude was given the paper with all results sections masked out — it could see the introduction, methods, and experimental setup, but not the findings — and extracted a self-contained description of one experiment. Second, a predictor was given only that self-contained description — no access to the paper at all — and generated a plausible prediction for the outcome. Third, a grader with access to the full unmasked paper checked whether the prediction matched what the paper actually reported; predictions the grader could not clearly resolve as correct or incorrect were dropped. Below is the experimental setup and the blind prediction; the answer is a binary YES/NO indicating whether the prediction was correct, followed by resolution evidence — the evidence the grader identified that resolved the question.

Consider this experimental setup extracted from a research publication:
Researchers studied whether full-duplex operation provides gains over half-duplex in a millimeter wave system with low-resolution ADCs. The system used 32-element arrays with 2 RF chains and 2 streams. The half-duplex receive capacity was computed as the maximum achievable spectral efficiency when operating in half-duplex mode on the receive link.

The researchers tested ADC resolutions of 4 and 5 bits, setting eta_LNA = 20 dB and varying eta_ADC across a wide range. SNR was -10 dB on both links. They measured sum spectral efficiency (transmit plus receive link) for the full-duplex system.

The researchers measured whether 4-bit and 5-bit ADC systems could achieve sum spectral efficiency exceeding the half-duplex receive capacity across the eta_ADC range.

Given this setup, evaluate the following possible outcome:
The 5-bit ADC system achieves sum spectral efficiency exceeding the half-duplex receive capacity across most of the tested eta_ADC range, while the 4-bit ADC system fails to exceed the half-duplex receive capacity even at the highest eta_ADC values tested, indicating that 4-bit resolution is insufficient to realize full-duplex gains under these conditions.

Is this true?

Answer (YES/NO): NO